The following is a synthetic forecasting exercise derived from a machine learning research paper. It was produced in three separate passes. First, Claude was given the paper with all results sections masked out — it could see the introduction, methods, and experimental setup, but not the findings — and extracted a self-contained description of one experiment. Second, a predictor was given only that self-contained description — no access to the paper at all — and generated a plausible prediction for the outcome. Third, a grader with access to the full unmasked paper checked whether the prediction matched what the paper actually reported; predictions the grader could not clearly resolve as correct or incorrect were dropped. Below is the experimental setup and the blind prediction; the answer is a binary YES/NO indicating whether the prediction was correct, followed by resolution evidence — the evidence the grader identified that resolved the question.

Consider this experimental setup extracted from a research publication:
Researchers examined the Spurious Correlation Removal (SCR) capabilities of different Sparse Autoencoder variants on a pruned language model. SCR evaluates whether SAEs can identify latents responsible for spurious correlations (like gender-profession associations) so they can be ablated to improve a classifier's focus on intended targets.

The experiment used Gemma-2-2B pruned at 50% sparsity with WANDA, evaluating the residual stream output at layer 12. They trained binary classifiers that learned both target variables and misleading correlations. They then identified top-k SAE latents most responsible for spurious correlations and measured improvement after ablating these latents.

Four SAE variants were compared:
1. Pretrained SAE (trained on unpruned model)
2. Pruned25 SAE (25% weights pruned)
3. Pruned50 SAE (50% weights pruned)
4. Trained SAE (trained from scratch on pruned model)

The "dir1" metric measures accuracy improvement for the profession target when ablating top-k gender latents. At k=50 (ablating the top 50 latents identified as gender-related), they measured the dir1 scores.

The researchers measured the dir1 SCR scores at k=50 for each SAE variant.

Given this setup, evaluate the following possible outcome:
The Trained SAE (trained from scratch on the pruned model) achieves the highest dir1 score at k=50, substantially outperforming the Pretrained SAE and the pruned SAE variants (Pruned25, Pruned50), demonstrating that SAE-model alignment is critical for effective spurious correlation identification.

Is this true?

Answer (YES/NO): NO